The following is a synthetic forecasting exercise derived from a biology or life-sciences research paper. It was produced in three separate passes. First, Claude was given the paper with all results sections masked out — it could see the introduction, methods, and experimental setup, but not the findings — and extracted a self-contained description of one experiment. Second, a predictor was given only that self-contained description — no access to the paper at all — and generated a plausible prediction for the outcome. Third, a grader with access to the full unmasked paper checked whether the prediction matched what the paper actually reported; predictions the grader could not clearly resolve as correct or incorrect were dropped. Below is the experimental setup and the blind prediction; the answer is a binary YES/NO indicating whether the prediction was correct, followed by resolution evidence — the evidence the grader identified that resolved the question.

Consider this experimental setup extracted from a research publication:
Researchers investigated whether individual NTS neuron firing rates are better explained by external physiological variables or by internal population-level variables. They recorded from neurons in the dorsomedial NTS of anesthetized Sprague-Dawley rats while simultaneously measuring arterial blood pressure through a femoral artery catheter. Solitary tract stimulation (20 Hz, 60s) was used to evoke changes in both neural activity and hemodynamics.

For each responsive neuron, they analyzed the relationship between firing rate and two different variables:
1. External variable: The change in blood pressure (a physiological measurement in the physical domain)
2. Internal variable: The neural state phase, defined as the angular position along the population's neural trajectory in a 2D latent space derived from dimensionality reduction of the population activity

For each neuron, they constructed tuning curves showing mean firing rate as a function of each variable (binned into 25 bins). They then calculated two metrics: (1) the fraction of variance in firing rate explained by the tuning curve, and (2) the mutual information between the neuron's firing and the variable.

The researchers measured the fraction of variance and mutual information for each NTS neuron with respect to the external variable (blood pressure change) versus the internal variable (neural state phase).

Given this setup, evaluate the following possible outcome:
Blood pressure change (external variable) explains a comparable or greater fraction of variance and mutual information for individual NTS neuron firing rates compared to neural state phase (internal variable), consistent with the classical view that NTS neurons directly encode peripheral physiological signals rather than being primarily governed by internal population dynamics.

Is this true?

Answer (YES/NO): NO